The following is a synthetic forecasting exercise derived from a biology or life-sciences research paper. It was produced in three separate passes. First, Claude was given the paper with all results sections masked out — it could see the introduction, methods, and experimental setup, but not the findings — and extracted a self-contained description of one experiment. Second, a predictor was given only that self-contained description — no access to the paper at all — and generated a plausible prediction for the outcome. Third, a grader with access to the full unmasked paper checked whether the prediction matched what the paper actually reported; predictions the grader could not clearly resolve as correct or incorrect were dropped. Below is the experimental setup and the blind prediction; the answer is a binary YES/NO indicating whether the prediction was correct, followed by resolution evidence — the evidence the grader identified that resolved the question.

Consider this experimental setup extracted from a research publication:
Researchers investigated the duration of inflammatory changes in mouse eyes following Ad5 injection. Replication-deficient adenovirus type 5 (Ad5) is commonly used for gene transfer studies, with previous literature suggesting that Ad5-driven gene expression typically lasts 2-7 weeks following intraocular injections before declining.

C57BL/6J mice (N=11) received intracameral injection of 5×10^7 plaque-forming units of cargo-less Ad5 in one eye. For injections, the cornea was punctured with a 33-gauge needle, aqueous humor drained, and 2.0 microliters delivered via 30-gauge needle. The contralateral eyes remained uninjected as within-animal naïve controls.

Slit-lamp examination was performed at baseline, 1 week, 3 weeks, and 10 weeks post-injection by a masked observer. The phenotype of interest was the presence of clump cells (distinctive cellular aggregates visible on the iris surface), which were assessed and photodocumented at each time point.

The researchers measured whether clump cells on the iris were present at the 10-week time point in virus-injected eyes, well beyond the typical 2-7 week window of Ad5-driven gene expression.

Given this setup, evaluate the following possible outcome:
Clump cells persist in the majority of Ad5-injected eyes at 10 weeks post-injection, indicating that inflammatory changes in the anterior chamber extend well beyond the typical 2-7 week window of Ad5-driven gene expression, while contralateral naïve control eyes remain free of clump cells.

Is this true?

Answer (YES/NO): YES